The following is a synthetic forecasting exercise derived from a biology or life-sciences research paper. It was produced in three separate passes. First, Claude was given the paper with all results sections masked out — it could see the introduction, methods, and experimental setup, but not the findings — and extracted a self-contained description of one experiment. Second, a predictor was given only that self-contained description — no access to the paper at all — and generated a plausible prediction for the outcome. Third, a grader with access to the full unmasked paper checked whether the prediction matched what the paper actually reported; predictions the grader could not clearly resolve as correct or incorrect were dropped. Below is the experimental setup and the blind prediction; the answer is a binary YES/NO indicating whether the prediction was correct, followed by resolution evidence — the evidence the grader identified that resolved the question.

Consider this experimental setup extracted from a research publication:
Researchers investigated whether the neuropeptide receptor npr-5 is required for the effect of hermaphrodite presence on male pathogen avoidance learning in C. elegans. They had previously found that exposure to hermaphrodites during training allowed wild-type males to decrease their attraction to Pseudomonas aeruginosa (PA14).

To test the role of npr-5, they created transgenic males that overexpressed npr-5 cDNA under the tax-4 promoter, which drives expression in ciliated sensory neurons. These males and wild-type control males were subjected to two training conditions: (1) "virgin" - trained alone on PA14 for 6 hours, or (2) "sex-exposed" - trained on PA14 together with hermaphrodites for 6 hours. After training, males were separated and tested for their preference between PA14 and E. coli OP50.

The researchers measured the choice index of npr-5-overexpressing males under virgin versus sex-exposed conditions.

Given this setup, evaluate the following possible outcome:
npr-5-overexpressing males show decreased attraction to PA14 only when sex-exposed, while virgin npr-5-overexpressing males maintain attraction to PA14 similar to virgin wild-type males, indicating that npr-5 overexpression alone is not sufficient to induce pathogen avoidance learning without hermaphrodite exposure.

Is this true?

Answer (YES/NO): NO